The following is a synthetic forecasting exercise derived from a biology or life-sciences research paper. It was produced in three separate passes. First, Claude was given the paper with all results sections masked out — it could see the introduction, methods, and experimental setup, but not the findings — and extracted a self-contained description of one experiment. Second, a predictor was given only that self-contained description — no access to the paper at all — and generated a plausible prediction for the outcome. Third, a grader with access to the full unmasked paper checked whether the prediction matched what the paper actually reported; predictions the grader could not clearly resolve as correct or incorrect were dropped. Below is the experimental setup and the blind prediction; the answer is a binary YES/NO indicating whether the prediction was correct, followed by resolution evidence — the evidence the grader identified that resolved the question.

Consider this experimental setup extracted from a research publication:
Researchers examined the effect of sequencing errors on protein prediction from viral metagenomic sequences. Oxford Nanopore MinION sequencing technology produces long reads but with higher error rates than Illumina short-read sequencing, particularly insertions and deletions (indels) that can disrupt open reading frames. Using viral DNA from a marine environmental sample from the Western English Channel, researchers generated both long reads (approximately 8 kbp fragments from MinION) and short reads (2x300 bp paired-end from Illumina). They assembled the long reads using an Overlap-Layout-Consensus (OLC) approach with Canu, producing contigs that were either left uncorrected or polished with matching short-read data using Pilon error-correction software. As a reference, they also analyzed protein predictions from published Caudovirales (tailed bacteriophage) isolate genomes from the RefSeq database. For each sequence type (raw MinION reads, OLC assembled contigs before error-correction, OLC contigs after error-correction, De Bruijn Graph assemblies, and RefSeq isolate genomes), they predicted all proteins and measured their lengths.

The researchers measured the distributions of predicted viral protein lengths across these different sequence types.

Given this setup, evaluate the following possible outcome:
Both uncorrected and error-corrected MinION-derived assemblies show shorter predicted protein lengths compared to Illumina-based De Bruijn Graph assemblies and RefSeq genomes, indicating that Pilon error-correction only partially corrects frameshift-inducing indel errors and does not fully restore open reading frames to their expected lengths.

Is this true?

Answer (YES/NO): NO